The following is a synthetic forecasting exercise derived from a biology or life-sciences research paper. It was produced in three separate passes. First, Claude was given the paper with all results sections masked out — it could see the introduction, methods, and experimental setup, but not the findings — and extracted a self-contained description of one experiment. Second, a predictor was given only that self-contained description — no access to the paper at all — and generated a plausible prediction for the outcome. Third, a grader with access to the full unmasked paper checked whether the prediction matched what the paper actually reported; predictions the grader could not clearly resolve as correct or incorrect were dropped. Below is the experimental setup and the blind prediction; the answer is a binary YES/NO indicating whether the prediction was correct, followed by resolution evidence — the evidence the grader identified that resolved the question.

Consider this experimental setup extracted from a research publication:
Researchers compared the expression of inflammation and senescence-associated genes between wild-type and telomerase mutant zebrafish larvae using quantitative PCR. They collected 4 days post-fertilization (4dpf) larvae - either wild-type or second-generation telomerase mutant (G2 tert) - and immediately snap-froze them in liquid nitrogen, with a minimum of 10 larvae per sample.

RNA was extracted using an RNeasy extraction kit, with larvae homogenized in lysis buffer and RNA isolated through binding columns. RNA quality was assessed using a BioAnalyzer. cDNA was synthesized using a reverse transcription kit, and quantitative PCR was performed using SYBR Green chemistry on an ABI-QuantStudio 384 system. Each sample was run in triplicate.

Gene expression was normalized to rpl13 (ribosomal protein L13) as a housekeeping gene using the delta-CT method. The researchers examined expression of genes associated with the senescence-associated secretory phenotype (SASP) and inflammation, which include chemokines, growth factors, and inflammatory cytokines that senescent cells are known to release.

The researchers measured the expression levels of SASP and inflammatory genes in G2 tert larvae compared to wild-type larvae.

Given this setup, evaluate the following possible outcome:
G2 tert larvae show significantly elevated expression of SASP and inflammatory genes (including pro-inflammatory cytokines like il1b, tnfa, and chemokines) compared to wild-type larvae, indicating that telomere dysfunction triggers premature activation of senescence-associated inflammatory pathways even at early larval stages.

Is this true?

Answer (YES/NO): NO